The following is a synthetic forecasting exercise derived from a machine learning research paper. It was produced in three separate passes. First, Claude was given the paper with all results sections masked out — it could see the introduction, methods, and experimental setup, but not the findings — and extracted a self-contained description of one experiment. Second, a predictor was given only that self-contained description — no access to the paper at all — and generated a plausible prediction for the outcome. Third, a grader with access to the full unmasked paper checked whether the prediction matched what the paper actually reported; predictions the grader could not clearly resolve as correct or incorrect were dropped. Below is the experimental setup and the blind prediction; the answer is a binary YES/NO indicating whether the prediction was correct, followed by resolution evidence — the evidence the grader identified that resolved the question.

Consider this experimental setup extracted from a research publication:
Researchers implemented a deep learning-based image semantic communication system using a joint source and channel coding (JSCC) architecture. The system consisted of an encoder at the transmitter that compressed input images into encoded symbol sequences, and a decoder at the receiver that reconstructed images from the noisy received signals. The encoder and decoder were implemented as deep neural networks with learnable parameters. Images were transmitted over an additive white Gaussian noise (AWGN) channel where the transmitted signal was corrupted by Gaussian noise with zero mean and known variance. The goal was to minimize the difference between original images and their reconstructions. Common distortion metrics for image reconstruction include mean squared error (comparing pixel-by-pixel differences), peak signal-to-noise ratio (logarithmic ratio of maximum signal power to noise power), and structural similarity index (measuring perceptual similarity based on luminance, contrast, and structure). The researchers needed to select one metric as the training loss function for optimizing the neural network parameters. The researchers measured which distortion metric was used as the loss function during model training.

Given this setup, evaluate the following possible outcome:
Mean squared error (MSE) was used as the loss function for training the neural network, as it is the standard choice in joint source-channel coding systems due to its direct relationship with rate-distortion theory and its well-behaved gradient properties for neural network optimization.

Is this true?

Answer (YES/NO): YES